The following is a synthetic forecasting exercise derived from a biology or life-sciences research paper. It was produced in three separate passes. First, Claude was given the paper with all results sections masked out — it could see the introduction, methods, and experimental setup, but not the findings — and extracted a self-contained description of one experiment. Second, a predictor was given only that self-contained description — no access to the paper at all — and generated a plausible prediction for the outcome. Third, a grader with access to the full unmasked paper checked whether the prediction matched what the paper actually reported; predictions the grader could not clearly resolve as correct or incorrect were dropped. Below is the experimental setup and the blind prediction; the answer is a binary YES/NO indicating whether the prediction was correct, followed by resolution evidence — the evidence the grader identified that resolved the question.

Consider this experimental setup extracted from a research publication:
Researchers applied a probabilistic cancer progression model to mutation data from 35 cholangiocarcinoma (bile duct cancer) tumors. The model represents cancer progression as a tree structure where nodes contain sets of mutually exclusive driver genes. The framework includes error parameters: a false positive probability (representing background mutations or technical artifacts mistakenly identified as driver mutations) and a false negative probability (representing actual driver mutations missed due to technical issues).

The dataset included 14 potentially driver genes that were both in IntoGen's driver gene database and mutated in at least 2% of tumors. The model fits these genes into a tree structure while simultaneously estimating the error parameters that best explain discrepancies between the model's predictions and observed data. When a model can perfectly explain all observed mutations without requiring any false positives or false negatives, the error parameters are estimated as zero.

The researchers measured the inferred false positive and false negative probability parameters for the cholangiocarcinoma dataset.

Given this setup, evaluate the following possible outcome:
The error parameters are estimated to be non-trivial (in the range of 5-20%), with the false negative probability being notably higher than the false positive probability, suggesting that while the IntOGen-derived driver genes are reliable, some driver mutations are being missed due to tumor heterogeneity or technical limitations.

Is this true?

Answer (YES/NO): NO